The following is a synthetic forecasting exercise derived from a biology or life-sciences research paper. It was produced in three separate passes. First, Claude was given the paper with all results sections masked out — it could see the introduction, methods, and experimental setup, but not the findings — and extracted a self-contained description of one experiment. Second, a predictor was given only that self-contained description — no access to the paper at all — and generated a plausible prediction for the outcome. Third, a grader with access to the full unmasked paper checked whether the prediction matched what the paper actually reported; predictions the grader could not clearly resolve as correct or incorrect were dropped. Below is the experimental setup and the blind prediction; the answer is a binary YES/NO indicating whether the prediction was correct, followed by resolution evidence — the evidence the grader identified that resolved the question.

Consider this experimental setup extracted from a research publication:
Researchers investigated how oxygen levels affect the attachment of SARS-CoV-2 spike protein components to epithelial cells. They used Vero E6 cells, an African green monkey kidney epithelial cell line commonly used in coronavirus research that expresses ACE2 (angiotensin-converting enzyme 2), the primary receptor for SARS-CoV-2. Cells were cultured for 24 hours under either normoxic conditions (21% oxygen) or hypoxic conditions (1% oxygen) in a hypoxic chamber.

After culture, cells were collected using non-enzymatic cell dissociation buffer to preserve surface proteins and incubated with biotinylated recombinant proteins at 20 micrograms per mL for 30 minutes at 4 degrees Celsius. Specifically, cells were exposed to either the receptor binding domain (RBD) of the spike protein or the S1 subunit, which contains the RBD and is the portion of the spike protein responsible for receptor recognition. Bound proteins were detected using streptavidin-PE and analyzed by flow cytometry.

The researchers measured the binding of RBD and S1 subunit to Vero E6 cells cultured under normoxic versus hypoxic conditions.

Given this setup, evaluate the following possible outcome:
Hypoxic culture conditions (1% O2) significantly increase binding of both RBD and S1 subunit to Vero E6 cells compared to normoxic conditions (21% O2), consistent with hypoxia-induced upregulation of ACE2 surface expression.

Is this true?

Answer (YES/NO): NO